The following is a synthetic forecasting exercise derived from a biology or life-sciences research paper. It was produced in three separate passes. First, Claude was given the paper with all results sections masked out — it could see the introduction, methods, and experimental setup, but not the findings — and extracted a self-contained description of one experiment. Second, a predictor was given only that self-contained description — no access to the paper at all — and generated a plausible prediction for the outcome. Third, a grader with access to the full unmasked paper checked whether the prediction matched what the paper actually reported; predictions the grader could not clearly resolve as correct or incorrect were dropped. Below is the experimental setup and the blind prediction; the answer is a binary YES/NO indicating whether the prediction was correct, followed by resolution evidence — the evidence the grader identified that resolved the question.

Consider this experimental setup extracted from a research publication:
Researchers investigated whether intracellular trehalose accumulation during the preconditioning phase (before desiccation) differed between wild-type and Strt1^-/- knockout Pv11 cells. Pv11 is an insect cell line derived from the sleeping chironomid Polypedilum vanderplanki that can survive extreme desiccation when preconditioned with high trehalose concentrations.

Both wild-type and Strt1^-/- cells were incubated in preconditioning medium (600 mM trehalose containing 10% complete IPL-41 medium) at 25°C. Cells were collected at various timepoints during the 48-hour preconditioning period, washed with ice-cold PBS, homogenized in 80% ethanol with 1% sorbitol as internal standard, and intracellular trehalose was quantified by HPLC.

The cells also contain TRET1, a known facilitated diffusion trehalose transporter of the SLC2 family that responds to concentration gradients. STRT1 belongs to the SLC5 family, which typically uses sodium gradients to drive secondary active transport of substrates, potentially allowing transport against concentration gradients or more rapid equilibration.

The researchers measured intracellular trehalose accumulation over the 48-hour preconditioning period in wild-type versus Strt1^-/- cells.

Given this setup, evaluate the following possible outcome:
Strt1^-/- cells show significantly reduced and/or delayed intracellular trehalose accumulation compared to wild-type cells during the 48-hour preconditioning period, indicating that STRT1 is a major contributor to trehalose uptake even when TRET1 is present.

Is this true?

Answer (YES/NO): NO